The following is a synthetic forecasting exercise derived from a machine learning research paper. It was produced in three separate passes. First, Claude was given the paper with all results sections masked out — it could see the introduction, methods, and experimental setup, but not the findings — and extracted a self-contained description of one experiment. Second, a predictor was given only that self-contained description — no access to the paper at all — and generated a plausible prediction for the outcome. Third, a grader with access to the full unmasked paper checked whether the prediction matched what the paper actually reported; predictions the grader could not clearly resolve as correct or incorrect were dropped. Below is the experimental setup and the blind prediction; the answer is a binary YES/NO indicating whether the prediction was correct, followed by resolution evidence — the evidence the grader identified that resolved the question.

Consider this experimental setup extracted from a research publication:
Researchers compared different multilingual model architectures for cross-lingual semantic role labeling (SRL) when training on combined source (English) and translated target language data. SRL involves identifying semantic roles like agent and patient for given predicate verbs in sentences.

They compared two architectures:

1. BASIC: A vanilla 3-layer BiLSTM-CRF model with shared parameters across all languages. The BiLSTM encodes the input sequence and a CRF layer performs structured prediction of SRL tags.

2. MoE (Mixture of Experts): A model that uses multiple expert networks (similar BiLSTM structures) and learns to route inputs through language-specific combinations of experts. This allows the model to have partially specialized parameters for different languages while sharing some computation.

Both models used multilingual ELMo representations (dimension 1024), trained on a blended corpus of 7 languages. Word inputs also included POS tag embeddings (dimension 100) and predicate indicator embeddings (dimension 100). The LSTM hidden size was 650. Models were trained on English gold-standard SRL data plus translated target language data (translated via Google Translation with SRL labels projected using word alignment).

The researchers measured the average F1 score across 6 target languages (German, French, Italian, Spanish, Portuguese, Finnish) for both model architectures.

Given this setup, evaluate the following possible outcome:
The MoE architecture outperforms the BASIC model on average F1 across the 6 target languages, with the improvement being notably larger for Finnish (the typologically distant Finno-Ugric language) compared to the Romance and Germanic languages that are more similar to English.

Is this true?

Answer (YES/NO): NO